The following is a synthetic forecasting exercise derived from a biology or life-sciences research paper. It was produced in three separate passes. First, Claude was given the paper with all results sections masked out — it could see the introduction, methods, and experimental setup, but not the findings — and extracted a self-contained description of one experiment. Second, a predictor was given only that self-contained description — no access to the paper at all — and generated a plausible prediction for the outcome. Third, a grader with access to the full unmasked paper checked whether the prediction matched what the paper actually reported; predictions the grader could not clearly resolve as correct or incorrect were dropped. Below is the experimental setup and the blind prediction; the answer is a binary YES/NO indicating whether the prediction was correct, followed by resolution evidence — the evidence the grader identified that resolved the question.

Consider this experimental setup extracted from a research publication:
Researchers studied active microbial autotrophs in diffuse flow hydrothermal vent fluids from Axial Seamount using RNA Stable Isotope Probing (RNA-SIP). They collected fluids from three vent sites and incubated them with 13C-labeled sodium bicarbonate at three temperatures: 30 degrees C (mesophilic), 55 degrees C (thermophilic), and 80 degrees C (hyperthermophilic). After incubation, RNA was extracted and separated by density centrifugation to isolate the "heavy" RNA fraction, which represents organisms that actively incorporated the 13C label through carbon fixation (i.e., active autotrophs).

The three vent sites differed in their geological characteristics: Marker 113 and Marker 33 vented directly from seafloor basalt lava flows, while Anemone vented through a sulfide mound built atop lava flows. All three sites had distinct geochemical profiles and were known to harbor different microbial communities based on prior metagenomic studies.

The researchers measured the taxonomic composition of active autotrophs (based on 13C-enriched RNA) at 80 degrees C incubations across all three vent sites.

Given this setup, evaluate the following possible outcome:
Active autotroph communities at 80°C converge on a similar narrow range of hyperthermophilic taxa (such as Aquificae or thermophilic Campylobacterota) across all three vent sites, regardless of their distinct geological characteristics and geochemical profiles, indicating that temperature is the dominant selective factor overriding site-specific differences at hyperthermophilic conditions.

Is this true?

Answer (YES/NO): NO